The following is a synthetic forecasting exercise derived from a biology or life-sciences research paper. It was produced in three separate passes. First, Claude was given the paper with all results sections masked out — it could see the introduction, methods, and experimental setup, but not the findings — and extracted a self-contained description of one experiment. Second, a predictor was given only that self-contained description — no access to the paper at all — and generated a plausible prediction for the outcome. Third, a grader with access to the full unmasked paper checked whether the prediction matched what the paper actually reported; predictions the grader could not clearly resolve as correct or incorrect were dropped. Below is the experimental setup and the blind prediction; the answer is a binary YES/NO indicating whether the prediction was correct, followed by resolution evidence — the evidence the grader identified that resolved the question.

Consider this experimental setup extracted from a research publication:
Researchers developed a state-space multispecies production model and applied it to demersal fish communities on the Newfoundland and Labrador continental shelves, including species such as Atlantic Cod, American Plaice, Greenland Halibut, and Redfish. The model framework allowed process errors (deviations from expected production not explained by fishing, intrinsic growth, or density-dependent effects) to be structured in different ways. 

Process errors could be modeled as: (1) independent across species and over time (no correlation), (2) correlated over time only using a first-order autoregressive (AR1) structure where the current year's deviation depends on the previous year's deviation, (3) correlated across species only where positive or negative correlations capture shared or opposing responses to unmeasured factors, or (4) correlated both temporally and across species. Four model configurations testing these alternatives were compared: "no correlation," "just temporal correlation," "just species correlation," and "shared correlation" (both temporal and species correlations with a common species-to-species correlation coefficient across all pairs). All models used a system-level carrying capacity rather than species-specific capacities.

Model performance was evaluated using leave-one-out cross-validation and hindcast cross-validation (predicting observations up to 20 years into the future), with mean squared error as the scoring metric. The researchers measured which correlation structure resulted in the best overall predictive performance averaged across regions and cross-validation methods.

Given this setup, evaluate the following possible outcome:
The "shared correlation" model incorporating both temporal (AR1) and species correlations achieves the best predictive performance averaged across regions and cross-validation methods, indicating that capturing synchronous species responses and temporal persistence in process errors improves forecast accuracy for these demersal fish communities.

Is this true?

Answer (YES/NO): YES